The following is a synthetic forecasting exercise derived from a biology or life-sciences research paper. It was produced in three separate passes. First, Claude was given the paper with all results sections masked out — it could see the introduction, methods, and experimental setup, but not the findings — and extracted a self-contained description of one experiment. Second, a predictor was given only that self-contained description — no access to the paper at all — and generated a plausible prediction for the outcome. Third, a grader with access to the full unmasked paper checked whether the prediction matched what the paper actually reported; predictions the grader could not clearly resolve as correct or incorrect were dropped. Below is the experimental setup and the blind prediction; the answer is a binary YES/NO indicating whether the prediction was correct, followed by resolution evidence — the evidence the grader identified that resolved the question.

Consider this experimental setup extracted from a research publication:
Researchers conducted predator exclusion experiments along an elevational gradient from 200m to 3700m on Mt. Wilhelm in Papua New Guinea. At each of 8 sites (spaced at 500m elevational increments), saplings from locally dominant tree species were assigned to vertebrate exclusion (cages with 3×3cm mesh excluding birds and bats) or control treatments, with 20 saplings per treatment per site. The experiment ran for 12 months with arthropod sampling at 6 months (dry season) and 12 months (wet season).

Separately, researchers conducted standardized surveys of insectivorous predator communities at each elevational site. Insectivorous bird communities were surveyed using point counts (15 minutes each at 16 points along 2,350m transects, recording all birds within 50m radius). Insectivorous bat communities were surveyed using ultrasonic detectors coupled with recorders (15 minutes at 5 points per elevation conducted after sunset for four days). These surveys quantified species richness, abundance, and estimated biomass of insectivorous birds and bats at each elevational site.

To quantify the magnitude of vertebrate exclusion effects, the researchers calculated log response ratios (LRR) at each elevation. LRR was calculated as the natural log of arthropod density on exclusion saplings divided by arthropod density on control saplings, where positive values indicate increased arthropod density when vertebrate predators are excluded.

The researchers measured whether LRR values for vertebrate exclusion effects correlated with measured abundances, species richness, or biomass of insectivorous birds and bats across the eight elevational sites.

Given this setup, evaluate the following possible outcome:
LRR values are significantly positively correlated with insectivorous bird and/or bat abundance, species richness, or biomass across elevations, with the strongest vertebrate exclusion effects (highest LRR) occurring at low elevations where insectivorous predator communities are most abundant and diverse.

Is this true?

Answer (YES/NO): NO